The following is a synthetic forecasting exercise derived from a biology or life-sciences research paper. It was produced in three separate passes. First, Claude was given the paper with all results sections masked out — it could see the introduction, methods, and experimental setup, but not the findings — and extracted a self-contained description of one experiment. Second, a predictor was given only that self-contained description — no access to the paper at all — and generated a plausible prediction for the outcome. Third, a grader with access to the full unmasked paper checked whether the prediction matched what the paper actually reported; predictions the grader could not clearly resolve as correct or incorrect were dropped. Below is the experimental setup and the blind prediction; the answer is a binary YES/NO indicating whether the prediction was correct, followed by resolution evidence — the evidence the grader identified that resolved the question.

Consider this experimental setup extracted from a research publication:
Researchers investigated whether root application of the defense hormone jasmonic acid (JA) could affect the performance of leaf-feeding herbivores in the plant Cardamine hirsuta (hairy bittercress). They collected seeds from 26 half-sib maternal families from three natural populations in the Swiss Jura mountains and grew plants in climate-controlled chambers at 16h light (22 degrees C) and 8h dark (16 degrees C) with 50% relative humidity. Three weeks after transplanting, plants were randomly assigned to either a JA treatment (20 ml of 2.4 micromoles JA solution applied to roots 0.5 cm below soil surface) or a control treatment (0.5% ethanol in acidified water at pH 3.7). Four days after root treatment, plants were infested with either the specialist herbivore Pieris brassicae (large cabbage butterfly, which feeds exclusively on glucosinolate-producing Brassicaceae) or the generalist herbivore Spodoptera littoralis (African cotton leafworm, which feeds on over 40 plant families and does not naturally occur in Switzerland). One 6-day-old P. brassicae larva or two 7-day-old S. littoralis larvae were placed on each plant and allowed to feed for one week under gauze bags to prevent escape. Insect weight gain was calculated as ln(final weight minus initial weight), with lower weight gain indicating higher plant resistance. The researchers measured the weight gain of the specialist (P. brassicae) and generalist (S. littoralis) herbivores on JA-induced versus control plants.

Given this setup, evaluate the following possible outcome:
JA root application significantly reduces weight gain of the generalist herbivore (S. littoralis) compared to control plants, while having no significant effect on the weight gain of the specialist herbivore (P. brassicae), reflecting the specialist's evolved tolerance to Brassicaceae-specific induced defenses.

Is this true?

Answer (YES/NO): YES